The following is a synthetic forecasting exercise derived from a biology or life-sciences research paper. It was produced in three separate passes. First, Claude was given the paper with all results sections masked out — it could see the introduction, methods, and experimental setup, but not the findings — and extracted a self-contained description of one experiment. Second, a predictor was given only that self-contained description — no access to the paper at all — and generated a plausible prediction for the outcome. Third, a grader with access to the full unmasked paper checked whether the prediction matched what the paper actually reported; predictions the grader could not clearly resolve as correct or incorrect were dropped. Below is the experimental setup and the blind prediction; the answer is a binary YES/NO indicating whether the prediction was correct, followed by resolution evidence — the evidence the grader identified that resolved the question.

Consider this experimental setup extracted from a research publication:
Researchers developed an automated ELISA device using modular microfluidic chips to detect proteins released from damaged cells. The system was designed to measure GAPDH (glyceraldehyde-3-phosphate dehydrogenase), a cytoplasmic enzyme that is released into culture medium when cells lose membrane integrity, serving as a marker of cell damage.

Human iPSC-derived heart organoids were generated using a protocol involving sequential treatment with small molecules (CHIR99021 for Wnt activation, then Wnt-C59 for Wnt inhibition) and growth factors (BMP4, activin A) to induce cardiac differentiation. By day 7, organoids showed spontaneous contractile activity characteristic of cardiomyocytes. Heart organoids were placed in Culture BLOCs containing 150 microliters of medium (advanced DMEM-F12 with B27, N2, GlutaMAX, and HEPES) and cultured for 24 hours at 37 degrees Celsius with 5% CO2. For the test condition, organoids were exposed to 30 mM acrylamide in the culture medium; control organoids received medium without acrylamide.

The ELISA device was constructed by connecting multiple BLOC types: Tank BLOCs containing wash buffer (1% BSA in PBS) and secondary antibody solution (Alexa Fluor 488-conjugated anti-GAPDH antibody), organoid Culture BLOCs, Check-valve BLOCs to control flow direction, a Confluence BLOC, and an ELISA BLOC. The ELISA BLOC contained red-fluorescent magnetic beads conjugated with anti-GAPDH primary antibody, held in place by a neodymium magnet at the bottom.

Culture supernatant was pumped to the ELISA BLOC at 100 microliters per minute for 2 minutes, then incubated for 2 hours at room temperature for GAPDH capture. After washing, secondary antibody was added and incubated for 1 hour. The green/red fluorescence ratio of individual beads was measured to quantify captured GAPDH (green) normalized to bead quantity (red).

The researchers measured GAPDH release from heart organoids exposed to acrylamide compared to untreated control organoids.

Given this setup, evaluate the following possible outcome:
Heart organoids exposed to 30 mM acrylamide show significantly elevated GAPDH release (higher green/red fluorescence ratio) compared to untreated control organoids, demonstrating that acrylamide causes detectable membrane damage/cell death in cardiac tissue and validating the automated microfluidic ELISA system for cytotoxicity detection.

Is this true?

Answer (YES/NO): YES